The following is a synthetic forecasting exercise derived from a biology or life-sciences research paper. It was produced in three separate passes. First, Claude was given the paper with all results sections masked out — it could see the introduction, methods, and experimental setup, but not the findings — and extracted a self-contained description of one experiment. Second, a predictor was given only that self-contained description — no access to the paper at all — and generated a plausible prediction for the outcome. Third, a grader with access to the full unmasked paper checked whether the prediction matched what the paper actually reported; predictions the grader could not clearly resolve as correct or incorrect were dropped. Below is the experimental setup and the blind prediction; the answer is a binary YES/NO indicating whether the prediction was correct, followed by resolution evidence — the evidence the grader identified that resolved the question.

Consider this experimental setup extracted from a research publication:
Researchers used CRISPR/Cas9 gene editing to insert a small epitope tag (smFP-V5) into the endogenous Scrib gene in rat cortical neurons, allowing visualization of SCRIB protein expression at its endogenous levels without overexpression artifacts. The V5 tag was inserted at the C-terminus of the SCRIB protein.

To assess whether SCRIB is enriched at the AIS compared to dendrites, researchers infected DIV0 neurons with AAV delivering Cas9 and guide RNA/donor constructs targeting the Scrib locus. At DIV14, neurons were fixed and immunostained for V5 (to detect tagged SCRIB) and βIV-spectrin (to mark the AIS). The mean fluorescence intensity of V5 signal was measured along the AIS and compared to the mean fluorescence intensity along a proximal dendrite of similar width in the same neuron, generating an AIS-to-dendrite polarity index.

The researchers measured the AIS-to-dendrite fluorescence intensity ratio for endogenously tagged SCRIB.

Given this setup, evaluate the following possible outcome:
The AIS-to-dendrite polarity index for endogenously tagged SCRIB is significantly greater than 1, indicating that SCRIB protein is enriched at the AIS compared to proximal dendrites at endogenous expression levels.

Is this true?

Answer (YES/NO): YES